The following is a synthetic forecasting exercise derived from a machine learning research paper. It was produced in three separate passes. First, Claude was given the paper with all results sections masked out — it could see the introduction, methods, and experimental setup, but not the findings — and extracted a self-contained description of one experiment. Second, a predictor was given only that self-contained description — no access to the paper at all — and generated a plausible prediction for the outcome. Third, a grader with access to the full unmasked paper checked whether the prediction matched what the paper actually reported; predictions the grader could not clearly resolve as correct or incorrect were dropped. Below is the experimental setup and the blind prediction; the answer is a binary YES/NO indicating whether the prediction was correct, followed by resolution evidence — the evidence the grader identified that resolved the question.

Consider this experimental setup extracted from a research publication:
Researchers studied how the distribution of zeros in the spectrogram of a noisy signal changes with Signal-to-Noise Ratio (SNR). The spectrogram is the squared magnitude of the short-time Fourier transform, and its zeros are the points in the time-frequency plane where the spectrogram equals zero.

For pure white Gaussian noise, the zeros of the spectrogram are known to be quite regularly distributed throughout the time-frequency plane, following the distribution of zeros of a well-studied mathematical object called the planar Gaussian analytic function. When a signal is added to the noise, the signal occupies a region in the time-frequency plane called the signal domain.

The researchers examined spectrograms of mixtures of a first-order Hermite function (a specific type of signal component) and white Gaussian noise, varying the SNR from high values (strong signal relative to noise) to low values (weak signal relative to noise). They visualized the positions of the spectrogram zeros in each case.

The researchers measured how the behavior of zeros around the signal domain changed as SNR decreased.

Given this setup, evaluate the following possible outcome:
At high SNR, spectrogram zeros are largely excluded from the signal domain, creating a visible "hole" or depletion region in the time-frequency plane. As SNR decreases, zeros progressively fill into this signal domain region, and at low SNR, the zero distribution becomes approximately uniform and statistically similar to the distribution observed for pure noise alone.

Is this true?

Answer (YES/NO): YES